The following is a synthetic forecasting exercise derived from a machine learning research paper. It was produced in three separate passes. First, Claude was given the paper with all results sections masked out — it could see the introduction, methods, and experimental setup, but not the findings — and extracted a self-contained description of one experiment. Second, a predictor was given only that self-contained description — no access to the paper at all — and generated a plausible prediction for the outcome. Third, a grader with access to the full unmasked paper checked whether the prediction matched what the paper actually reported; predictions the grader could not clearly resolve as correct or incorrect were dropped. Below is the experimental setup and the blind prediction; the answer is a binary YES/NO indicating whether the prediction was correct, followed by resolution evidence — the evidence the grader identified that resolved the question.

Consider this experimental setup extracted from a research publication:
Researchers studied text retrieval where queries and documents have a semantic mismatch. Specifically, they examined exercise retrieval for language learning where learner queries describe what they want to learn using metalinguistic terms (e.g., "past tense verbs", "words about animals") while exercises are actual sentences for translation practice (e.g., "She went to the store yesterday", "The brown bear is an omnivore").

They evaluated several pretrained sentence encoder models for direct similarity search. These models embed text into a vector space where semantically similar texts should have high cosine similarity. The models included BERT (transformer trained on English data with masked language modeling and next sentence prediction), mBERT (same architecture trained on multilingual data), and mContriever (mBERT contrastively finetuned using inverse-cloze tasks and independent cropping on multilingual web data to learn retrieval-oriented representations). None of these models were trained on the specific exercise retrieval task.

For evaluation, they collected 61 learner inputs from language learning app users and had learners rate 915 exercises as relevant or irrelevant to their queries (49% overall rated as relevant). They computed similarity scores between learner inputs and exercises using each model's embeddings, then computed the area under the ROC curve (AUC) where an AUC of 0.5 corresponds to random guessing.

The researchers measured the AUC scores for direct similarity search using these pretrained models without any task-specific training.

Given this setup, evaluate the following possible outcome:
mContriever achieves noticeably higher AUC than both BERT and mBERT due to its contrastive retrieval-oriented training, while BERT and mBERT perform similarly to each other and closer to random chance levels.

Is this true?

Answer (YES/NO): NO